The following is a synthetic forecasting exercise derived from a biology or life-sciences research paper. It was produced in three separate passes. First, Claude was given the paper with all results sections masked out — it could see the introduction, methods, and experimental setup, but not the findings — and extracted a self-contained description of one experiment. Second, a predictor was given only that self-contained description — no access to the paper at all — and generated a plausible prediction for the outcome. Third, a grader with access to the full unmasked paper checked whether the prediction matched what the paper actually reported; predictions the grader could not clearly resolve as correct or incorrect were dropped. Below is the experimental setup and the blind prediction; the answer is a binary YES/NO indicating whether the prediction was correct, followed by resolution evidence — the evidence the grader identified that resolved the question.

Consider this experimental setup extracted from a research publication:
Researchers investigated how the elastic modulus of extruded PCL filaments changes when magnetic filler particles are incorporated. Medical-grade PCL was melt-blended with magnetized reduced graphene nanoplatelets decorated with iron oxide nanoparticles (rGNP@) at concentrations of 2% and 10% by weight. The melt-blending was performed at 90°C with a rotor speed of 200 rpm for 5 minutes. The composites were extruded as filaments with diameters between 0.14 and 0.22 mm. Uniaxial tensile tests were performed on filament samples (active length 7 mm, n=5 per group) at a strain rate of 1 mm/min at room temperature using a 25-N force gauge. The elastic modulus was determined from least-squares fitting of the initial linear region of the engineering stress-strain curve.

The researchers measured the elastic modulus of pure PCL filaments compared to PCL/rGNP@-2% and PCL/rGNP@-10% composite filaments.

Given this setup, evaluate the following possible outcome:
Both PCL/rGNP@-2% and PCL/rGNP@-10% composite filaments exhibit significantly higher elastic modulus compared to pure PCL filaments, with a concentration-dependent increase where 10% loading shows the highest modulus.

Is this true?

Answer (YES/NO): NO